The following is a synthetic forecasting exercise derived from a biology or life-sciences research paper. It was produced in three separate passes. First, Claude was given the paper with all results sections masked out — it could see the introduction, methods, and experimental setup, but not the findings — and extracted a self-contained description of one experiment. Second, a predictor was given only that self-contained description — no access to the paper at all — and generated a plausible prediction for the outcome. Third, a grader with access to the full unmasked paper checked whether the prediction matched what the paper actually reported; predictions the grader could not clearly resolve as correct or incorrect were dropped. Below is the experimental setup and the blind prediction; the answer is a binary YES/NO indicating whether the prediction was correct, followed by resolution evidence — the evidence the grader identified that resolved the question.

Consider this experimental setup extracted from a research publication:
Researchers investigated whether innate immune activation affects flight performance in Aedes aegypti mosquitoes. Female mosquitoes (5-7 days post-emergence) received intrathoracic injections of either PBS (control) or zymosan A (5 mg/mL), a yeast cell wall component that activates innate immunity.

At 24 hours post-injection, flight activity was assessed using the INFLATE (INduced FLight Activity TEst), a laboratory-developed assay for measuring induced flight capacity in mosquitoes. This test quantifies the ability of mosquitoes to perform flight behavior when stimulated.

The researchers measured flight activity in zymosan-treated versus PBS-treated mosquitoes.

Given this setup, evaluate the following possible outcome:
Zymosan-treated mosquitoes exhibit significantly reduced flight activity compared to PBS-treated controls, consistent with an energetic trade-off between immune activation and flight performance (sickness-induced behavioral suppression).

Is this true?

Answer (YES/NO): YES